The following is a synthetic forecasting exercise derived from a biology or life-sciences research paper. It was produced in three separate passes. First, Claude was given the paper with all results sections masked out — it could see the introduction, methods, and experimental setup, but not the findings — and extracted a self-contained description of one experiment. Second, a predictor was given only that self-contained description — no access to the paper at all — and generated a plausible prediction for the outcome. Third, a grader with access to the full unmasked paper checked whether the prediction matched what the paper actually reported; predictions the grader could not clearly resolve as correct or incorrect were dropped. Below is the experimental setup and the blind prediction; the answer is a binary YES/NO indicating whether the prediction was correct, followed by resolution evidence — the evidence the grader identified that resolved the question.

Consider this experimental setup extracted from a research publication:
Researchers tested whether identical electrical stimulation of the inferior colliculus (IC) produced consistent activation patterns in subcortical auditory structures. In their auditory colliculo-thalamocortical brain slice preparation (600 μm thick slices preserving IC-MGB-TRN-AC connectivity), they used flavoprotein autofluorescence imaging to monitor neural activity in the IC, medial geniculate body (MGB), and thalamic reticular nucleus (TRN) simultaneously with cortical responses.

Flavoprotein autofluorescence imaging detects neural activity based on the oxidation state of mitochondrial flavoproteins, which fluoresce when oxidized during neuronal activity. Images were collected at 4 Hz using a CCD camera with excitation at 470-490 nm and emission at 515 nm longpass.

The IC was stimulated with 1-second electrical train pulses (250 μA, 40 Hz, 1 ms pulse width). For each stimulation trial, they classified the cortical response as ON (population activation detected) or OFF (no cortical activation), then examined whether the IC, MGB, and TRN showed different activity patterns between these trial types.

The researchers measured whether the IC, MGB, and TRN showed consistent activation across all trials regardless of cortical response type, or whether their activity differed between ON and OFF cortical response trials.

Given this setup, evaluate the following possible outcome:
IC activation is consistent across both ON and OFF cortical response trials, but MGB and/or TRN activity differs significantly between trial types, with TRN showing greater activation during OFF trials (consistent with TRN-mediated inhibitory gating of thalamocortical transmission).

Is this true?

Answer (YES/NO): NO